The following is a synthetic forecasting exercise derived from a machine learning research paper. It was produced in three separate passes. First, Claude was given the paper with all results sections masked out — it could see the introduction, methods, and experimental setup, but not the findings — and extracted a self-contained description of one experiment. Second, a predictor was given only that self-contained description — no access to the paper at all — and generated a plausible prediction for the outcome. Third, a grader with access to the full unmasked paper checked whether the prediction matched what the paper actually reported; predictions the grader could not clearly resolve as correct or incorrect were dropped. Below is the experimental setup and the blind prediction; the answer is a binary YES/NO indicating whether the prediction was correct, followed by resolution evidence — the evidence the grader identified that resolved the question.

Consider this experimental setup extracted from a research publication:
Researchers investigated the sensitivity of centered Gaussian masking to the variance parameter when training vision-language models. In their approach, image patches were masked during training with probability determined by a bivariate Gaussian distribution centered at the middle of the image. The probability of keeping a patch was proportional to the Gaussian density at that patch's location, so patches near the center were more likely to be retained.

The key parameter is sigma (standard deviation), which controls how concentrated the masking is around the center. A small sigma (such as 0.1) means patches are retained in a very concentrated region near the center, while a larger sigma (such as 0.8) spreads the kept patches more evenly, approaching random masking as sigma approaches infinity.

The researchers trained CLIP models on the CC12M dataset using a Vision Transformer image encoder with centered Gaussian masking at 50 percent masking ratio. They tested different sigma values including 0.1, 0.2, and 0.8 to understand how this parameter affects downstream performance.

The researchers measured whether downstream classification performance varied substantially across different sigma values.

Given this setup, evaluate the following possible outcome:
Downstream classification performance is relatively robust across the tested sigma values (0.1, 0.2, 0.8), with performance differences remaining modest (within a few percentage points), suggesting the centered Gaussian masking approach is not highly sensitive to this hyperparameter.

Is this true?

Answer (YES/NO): YES